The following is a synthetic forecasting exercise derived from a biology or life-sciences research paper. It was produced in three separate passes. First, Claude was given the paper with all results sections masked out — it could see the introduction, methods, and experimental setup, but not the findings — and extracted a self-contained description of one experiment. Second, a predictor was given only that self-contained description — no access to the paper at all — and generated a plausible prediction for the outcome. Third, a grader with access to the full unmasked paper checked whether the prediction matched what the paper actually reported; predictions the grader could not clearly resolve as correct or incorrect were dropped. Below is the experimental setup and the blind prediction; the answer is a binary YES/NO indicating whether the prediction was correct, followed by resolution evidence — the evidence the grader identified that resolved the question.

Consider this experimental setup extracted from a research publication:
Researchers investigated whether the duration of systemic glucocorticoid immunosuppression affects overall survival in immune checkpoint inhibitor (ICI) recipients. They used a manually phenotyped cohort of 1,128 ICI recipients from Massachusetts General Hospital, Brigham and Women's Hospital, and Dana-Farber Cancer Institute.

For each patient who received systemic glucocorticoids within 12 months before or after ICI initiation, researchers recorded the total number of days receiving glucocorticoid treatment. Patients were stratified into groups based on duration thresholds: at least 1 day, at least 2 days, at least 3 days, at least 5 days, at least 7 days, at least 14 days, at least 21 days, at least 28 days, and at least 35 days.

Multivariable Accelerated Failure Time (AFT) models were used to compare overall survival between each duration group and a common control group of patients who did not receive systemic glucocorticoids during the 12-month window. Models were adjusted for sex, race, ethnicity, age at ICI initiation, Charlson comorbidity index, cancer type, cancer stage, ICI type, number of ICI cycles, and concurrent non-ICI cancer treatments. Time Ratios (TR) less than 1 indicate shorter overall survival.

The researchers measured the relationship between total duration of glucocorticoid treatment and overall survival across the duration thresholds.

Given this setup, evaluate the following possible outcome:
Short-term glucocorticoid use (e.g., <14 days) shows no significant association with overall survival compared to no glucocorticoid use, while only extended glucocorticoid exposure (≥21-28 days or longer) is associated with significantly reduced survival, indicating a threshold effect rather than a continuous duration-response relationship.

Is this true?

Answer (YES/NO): NO